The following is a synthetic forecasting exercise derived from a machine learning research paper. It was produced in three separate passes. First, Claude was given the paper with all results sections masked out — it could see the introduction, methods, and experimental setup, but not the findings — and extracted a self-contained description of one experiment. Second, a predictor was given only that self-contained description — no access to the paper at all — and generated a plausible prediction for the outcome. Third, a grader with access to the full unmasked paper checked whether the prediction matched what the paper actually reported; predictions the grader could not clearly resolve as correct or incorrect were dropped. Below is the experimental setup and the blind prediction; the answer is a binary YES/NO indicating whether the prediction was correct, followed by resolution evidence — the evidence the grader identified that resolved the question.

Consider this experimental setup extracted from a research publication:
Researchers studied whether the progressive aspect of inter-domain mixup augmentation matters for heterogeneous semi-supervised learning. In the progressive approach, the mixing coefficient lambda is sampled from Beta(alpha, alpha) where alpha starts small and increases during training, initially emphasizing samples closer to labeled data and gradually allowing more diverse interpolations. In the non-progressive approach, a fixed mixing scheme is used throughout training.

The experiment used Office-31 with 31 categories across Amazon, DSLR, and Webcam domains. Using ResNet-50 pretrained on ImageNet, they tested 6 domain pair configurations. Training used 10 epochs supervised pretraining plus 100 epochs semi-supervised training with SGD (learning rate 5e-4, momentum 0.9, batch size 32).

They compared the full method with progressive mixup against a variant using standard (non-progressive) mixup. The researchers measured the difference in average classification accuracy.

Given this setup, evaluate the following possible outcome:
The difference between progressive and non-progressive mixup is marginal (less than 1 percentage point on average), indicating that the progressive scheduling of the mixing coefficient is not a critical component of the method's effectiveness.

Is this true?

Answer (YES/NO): NO